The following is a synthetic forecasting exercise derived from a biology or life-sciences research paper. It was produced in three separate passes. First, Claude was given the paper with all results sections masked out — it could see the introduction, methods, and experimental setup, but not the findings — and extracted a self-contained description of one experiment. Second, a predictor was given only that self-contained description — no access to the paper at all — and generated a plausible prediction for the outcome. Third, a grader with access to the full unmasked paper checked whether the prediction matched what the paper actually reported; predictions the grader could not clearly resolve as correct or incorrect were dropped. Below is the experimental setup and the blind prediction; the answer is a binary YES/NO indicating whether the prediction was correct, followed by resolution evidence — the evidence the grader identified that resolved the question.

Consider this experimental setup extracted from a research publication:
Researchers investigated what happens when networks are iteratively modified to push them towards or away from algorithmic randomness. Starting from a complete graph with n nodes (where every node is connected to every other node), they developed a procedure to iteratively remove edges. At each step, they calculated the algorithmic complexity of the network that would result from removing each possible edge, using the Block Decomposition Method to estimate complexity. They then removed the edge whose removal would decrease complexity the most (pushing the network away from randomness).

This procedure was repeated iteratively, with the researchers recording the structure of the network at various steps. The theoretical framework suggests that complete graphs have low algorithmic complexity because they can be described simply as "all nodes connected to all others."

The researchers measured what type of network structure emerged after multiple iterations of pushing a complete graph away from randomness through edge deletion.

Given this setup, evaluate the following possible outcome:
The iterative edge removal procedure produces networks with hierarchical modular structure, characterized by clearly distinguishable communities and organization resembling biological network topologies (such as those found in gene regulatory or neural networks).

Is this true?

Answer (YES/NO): NO